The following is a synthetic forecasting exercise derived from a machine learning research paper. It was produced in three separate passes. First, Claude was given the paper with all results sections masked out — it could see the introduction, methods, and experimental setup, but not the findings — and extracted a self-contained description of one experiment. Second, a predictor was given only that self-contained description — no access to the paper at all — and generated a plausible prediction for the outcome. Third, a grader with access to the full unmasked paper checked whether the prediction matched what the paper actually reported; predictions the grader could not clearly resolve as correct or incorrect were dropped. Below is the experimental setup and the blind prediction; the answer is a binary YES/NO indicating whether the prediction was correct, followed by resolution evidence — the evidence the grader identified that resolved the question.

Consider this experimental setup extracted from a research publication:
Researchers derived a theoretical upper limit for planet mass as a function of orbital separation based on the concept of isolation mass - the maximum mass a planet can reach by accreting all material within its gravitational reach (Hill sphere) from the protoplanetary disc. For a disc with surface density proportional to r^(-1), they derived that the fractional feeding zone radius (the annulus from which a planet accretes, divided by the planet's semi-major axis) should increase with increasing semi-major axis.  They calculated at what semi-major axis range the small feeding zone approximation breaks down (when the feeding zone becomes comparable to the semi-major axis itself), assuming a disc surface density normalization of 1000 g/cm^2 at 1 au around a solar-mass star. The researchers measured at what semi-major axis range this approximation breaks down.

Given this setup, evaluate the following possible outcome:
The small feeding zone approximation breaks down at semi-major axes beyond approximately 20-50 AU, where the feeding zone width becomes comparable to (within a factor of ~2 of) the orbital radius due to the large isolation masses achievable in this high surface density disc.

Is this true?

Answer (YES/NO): NO